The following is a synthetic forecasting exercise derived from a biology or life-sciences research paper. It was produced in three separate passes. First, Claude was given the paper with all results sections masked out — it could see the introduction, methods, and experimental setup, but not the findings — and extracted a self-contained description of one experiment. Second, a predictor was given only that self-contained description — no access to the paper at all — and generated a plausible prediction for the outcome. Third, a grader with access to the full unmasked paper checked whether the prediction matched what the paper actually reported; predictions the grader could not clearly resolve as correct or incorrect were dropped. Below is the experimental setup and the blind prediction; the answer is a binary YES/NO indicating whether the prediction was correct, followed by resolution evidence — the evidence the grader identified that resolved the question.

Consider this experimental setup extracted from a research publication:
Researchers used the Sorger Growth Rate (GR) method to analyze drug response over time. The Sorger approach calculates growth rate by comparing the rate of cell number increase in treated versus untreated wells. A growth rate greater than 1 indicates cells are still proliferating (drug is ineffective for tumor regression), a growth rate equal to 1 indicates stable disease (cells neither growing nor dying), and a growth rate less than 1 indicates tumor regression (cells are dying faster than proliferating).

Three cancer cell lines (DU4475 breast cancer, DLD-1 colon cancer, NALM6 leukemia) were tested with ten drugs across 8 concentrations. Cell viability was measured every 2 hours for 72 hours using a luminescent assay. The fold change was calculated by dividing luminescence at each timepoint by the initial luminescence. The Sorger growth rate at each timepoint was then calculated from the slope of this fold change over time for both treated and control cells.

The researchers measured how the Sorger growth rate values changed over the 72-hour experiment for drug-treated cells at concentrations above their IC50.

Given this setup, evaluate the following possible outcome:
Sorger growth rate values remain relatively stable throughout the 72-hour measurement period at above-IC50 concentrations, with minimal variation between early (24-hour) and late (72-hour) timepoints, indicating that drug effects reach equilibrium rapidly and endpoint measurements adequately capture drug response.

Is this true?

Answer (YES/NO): NO